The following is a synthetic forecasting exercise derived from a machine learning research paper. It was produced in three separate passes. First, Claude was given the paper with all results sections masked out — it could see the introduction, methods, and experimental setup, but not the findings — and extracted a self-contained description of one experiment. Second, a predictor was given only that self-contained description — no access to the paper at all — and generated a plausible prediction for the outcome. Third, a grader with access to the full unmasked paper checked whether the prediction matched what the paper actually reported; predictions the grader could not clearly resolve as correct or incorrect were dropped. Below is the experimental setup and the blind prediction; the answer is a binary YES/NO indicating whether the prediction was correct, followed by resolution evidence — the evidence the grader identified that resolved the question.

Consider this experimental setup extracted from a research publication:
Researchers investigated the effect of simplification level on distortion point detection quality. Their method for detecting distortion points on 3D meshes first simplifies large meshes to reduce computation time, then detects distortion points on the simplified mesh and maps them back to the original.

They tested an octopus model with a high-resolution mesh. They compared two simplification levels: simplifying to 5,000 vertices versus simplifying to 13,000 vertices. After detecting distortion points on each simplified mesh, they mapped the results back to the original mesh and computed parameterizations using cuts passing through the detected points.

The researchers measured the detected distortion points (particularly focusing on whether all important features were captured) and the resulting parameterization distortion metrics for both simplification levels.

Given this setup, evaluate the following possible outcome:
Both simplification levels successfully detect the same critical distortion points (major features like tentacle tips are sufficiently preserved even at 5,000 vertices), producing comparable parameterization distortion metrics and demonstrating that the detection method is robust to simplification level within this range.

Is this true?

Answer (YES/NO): NO